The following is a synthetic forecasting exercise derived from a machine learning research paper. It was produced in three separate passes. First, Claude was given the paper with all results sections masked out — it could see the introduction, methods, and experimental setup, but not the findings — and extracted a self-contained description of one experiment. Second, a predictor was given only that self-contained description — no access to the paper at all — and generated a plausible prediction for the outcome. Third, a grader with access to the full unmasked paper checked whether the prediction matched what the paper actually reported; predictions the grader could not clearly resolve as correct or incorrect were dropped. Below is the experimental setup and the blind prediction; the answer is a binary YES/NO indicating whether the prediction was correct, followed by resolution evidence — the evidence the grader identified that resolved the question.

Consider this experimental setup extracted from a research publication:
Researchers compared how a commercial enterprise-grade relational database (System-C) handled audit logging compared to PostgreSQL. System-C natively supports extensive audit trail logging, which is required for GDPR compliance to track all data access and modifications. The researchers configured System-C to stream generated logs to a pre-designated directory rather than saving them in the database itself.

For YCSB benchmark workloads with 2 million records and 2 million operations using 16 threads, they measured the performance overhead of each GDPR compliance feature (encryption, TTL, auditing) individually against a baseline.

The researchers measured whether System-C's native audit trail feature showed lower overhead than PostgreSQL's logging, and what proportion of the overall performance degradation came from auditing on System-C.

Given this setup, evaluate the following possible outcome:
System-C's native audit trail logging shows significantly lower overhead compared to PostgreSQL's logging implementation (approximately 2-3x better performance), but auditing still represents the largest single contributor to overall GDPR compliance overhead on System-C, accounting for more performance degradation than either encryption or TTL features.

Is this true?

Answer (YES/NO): NO